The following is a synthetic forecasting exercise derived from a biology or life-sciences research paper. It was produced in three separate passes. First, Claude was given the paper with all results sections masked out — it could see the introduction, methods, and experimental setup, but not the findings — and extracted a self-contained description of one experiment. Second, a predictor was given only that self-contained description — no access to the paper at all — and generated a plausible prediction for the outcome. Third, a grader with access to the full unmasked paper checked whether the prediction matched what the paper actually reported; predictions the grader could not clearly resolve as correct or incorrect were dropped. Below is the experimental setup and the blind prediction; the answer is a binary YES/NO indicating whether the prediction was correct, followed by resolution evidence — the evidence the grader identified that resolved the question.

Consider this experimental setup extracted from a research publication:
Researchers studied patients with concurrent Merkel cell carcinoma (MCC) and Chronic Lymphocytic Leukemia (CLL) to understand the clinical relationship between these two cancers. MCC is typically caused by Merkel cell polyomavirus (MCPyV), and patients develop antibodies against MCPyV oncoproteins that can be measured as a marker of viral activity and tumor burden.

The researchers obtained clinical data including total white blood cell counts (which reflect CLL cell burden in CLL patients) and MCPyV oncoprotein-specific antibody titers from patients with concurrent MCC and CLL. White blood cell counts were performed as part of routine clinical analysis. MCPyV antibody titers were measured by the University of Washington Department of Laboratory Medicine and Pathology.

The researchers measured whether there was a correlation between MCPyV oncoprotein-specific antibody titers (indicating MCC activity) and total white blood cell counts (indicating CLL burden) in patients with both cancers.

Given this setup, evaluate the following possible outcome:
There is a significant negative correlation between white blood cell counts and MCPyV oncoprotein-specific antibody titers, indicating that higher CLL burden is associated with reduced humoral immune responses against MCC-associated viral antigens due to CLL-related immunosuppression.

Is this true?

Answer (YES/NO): NO